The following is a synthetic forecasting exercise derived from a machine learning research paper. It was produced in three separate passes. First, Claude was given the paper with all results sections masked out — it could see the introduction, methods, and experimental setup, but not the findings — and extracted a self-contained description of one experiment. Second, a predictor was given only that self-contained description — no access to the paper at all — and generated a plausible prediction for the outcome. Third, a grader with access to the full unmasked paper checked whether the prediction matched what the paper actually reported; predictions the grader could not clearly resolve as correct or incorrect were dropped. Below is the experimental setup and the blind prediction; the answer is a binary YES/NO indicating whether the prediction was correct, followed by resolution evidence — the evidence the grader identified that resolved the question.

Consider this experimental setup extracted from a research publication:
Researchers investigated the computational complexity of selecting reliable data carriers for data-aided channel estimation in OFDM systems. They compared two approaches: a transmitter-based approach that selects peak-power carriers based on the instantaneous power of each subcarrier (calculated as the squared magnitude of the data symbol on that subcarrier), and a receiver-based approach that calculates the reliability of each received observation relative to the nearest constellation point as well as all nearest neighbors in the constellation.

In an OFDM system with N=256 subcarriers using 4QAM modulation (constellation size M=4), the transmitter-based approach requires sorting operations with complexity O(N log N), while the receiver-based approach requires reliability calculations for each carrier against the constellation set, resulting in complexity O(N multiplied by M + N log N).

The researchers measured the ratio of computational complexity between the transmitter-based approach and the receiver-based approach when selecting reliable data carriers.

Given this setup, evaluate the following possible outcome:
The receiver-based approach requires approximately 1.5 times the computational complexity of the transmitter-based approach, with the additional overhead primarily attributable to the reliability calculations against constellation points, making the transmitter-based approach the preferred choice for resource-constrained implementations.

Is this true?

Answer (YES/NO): NO